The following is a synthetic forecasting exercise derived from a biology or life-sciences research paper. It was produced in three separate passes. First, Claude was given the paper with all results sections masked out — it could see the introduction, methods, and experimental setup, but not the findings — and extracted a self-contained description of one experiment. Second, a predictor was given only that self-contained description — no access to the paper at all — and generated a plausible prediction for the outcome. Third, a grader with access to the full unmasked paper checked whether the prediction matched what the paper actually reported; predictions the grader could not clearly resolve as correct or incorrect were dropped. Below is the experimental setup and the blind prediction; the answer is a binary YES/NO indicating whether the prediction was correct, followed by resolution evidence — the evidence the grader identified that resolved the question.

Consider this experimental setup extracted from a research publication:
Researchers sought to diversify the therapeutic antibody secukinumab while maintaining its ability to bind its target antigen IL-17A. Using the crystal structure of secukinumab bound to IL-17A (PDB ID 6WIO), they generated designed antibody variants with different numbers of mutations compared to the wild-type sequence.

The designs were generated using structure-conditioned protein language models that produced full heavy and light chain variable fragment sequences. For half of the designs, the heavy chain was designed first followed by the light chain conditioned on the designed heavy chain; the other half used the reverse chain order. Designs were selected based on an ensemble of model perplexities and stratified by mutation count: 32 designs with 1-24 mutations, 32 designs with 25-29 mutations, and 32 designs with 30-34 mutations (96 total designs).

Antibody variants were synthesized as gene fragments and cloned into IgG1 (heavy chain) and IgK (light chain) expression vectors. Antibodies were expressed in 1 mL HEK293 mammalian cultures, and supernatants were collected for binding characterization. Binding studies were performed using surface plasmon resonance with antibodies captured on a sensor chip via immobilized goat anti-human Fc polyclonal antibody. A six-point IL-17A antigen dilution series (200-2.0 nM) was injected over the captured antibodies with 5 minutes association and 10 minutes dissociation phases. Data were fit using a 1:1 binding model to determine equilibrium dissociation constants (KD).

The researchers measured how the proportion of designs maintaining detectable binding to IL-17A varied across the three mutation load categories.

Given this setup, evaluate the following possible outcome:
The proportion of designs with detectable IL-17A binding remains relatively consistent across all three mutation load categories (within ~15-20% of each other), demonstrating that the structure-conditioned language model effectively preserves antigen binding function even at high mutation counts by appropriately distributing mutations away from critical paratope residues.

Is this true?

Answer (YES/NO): NO